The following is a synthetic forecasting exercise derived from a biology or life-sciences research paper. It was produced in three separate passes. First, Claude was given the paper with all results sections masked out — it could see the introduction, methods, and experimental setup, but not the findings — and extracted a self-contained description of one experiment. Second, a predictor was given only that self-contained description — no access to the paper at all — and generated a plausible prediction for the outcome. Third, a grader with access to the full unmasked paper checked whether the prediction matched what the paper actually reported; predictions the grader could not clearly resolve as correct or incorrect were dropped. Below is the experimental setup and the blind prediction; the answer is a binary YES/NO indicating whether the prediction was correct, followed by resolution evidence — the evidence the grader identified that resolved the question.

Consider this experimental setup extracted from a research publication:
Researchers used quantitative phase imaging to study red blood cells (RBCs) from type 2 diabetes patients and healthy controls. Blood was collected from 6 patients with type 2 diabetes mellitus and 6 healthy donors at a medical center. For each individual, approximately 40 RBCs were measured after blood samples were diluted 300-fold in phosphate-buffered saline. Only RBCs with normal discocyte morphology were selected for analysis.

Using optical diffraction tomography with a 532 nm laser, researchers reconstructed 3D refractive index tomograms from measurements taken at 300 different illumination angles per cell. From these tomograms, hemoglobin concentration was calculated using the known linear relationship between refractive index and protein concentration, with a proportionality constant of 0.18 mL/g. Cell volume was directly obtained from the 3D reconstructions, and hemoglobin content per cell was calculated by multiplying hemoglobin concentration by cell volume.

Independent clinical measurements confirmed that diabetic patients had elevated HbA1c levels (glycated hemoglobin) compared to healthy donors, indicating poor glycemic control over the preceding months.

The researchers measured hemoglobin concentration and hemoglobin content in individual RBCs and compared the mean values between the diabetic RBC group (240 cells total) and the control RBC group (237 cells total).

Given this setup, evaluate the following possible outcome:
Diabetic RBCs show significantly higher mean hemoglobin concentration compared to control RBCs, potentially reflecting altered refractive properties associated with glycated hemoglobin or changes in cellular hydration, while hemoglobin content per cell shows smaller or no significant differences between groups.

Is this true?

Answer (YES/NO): YES